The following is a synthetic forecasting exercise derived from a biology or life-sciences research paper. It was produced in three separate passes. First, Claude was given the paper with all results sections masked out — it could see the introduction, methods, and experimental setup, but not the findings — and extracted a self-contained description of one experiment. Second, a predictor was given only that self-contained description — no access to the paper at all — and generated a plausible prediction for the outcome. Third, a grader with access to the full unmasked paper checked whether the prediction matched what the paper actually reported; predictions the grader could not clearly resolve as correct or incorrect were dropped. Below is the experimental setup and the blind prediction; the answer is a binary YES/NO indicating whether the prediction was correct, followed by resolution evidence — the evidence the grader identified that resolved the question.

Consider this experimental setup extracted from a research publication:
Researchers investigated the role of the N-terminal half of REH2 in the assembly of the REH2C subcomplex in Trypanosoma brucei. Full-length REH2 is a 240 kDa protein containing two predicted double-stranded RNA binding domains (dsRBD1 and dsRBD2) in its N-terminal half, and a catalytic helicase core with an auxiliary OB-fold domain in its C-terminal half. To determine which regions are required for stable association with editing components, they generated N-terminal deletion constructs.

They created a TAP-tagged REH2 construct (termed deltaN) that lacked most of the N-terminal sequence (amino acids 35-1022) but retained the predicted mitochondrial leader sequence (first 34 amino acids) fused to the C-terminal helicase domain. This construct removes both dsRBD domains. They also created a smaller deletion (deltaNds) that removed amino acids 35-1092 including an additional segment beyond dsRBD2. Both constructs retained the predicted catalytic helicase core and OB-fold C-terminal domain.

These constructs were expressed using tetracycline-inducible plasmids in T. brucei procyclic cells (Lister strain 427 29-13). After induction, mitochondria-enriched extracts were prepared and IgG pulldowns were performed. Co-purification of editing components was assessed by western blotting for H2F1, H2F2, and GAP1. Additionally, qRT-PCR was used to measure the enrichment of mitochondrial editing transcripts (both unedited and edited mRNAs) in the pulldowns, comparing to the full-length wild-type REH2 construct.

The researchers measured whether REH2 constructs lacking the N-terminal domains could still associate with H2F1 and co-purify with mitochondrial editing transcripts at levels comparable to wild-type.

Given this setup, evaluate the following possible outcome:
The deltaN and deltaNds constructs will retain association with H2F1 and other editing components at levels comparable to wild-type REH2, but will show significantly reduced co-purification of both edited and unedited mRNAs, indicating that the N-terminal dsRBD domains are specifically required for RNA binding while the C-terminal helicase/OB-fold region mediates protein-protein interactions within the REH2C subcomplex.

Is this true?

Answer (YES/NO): NO